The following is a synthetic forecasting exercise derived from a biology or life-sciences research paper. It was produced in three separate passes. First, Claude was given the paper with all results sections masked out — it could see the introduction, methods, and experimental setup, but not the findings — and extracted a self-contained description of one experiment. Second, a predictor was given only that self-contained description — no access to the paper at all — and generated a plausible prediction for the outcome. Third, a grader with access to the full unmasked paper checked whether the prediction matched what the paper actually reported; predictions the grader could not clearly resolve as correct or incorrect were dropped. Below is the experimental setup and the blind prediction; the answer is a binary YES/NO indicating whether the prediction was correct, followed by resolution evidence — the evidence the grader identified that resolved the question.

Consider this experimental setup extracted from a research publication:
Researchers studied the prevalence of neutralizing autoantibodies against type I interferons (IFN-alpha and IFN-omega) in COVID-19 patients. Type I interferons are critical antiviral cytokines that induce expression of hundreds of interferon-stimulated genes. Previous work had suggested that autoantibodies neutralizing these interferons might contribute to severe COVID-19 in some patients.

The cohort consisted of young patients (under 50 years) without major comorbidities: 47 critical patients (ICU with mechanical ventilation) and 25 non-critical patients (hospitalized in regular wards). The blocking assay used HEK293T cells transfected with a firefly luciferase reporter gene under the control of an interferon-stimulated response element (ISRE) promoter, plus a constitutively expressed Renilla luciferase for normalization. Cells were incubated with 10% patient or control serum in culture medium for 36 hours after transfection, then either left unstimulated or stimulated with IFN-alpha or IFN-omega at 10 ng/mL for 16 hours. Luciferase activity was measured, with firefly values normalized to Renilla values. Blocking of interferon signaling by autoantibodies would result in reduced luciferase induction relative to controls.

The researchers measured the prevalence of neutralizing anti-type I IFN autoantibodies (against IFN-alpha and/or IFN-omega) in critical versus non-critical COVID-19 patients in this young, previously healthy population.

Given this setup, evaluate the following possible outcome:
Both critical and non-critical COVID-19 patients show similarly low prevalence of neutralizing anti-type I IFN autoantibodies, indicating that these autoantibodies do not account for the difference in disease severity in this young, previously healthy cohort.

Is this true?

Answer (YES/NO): NO